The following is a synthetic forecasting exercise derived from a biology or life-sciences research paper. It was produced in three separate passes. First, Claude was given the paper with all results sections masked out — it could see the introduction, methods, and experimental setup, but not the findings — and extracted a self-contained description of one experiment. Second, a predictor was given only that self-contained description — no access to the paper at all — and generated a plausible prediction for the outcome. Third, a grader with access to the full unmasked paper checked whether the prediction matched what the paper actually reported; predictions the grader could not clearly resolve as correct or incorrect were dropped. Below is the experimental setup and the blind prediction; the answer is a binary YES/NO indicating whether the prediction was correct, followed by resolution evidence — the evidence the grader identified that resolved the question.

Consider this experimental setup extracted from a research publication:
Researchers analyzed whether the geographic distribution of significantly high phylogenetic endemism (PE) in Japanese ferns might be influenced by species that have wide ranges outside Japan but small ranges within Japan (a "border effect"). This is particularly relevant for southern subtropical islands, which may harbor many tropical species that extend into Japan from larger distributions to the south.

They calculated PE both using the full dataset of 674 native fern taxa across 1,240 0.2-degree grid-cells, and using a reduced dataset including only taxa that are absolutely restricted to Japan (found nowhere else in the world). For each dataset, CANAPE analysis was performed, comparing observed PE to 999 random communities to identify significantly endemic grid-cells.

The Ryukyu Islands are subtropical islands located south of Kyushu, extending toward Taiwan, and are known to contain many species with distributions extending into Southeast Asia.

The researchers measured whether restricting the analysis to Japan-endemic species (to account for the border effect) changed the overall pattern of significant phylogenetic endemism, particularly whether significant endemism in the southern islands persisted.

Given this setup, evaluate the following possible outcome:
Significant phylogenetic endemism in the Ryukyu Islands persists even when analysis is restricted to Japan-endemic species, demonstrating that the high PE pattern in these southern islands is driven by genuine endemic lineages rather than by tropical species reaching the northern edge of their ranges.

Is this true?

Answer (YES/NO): YES